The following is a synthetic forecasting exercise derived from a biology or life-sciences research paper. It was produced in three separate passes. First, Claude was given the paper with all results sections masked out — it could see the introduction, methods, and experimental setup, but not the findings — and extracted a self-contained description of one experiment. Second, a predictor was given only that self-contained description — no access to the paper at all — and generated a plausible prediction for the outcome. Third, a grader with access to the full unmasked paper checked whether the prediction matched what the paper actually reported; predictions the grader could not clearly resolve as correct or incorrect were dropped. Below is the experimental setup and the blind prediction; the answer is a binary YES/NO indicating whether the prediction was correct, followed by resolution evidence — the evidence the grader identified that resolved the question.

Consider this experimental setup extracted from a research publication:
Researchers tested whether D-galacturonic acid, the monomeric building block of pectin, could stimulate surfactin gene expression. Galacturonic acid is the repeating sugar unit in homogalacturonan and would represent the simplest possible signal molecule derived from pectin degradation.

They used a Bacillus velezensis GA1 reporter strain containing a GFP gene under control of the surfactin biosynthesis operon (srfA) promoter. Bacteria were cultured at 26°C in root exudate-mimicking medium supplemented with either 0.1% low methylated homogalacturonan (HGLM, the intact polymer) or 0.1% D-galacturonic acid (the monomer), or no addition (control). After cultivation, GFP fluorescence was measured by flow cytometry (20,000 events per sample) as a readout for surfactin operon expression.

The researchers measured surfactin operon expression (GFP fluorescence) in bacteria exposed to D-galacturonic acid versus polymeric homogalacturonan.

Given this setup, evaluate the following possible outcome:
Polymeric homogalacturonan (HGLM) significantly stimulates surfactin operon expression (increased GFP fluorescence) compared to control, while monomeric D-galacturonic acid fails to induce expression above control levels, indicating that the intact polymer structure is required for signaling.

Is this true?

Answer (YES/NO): NO